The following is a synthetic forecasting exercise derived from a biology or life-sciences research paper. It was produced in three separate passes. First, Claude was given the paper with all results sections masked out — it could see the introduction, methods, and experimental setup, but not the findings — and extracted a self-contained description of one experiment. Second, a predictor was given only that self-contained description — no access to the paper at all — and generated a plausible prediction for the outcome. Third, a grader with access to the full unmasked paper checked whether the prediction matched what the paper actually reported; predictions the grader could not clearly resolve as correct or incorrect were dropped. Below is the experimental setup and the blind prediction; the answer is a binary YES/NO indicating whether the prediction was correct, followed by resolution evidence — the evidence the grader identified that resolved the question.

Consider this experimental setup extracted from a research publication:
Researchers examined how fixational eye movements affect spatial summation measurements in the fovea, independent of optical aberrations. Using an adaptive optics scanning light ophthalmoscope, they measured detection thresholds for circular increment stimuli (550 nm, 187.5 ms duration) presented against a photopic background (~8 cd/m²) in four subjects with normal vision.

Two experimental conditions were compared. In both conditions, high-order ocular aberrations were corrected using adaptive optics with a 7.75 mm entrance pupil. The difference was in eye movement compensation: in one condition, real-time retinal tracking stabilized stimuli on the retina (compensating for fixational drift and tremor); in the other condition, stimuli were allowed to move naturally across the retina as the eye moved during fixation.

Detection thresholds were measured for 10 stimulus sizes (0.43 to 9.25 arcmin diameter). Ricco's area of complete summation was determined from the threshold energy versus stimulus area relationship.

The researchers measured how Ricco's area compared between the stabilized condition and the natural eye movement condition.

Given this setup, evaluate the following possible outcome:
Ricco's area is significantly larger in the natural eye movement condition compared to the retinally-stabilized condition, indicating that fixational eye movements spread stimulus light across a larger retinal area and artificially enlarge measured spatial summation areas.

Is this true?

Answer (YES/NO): NO